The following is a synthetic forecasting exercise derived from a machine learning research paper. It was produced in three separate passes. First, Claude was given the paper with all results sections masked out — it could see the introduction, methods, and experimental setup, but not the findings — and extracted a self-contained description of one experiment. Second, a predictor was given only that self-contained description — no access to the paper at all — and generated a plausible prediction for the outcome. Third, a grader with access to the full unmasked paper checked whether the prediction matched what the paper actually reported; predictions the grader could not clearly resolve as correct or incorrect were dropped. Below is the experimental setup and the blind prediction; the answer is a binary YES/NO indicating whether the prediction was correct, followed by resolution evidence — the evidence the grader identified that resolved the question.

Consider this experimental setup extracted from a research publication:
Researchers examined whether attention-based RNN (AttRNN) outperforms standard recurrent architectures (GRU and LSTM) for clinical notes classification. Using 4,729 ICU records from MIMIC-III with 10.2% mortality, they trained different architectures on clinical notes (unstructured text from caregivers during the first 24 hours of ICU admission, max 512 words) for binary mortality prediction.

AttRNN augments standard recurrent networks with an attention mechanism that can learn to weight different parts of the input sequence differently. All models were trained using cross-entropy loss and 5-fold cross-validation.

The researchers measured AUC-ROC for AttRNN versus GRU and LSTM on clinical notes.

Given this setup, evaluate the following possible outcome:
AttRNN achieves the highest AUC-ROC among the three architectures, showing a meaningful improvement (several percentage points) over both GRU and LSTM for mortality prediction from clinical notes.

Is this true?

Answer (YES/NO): YES